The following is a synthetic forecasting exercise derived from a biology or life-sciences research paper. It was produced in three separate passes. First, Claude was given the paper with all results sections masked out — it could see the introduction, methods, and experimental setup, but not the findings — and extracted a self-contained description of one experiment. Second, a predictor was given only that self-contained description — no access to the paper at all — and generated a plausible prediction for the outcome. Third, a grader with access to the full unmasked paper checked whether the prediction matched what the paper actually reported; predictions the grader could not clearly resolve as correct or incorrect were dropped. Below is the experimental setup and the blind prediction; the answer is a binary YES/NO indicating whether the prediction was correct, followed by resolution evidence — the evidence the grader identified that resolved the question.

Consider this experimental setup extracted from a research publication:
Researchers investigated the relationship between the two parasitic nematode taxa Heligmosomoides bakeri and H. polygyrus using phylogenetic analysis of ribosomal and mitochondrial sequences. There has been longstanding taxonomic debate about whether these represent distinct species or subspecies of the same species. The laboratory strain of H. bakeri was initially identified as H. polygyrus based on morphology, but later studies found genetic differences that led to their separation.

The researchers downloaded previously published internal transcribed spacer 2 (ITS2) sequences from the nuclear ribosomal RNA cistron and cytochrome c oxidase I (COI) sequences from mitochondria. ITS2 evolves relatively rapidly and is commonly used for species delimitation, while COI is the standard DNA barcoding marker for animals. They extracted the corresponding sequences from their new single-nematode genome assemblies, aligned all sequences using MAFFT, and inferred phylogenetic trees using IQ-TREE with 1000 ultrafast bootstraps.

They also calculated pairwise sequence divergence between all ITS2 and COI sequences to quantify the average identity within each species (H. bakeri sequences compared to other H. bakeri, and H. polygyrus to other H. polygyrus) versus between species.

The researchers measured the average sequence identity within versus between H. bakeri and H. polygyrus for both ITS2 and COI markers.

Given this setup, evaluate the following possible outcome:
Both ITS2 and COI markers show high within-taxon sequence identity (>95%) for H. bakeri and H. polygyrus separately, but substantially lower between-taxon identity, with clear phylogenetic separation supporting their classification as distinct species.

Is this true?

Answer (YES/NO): YES